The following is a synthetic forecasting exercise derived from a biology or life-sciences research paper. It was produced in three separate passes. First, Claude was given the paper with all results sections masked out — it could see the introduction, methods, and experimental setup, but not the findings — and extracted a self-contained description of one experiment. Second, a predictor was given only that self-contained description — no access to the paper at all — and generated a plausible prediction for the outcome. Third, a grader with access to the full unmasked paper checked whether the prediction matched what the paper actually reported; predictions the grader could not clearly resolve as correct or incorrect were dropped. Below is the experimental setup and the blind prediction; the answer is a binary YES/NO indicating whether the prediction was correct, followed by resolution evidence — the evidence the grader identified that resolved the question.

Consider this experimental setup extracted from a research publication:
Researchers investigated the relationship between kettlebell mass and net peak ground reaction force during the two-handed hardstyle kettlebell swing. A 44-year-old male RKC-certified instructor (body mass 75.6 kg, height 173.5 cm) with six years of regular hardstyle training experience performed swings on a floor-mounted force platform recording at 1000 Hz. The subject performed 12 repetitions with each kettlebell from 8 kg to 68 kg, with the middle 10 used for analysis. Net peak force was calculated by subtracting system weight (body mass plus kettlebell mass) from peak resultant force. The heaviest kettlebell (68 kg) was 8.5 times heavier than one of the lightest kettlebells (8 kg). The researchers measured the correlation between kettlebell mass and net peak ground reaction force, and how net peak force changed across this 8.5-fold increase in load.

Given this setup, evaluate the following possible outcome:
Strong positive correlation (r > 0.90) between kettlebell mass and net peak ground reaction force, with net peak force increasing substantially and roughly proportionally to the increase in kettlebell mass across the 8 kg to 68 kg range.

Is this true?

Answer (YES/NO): NO